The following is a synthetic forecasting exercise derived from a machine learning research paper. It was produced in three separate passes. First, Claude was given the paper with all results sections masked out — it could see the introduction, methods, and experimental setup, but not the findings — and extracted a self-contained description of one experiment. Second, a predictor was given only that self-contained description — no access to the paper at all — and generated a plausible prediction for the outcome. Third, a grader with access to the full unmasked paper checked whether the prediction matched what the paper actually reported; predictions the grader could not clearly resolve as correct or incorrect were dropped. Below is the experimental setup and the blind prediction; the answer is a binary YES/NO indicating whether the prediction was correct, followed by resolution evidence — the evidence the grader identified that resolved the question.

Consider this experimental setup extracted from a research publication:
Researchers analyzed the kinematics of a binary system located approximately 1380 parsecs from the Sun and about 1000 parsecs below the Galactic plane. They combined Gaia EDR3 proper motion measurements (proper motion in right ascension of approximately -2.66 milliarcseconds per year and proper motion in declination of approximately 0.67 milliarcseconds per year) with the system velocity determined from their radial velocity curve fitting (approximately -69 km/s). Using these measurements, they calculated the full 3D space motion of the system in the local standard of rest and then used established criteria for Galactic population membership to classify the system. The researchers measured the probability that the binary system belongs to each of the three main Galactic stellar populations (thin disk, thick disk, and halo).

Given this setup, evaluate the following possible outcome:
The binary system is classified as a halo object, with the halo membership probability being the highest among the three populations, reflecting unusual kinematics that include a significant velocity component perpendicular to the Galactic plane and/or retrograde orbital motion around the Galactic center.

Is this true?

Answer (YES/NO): NO